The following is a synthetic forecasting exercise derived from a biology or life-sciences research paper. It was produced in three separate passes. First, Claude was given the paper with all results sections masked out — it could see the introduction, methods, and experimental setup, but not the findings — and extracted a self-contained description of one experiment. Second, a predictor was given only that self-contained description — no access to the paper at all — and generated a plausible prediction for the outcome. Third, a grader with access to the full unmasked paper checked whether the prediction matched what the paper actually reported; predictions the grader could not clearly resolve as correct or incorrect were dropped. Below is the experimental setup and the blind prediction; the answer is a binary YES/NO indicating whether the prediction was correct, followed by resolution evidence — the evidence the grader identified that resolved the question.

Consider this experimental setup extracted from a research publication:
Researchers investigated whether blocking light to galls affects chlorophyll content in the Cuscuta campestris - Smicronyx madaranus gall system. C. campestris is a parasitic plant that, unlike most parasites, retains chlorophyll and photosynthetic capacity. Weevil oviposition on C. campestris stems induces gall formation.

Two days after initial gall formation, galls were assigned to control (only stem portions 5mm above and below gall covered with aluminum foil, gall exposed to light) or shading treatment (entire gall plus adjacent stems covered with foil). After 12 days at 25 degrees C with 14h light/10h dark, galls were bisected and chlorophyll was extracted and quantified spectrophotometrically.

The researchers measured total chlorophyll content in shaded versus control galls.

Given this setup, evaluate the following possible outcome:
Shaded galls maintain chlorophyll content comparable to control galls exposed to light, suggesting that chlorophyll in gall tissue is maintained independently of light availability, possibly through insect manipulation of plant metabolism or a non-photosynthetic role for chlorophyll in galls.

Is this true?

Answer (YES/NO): NO